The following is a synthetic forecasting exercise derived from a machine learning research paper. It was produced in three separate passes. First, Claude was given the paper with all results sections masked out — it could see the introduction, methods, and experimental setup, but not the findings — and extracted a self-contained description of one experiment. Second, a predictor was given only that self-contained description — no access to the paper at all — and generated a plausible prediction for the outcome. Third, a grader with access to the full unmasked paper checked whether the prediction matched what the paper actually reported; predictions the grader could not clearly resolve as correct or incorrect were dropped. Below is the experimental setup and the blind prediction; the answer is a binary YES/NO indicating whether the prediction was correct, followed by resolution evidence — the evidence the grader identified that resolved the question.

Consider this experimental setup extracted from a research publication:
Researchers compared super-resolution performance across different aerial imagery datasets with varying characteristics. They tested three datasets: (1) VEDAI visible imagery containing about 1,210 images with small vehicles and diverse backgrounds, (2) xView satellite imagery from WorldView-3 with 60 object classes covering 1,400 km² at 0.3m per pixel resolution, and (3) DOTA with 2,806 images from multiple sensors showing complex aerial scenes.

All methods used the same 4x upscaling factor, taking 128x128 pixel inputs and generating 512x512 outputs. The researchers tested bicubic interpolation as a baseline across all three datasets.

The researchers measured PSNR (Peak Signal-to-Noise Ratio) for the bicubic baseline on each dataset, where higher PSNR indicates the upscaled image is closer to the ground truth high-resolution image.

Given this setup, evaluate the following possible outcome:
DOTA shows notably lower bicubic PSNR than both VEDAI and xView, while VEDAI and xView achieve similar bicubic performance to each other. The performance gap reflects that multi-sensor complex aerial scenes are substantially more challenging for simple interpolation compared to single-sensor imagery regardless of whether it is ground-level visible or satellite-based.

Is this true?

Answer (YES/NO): NO